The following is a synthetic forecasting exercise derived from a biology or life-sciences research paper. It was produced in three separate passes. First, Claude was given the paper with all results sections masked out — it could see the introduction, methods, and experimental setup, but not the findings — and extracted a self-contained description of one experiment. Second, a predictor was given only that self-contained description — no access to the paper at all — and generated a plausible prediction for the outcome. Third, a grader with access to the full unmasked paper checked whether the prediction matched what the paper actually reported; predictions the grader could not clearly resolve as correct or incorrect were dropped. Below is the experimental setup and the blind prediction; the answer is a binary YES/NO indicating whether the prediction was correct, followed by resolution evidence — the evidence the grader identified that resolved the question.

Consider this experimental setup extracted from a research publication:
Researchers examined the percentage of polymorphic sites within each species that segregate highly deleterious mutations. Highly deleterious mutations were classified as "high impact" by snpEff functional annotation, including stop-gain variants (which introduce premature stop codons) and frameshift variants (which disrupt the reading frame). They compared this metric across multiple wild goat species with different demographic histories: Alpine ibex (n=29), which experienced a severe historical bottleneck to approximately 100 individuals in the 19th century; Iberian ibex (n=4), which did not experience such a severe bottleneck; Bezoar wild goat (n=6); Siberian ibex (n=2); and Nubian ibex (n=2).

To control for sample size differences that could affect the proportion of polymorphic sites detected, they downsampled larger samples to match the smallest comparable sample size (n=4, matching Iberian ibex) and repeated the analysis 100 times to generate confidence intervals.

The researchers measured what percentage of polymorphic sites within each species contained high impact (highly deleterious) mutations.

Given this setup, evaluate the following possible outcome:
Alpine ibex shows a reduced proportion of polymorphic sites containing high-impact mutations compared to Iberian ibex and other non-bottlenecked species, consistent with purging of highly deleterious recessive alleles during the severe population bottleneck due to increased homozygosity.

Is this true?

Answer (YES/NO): NO